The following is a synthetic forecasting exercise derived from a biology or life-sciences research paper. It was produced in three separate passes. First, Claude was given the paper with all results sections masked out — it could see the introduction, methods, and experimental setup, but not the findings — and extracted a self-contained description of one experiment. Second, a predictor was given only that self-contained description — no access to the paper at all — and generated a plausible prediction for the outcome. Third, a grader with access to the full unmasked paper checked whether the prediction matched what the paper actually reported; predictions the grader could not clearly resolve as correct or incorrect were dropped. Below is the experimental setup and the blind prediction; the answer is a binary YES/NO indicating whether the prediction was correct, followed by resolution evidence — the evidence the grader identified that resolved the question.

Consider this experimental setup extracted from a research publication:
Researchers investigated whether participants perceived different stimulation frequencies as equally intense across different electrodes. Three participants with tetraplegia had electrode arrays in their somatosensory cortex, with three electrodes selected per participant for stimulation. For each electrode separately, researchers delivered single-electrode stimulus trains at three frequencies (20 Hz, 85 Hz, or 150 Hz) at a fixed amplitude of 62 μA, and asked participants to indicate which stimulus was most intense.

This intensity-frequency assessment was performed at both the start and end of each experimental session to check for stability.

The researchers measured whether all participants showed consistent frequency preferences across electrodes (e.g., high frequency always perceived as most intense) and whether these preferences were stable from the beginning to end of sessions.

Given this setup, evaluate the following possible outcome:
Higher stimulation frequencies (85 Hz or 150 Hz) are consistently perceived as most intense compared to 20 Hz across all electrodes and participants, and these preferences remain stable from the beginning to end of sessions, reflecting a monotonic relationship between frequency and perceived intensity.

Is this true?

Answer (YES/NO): NO